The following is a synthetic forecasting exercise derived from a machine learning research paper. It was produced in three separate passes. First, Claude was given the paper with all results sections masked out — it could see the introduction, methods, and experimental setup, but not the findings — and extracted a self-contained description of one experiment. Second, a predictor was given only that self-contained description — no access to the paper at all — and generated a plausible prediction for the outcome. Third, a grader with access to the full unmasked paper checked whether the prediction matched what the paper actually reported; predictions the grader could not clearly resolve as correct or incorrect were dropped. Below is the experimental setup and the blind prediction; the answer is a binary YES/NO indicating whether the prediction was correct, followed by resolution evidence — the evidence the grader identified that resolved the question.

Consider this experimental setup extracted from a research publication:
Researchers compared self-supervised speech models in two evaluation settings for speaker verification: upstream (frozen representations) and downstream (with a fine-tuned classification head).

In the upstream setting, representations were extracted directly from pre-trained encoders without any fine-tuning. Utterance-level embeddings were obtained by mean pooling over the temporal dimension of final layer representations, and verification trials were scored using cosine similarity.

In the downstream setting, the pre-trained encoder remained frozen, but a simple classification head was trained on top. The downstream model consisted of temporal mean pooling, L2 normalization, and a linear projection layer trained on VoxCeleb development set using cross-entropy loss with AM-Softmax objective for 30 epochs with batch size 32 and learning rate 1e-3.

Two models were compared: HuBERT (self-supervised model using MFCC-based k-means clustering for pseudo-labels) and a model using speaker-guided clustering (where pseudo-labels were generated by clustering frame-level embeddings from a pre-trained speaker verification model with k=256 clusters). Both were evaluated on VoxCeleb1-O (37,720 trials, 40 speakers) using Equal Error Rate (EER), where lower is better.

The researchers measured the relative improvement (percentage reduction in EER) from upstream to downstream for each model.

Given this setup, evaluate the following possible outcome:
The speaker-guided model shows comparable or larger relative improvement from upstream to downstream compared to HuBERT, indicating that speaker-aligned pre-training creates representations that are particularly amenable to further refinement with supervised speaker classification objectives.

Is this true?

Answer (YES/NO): NO